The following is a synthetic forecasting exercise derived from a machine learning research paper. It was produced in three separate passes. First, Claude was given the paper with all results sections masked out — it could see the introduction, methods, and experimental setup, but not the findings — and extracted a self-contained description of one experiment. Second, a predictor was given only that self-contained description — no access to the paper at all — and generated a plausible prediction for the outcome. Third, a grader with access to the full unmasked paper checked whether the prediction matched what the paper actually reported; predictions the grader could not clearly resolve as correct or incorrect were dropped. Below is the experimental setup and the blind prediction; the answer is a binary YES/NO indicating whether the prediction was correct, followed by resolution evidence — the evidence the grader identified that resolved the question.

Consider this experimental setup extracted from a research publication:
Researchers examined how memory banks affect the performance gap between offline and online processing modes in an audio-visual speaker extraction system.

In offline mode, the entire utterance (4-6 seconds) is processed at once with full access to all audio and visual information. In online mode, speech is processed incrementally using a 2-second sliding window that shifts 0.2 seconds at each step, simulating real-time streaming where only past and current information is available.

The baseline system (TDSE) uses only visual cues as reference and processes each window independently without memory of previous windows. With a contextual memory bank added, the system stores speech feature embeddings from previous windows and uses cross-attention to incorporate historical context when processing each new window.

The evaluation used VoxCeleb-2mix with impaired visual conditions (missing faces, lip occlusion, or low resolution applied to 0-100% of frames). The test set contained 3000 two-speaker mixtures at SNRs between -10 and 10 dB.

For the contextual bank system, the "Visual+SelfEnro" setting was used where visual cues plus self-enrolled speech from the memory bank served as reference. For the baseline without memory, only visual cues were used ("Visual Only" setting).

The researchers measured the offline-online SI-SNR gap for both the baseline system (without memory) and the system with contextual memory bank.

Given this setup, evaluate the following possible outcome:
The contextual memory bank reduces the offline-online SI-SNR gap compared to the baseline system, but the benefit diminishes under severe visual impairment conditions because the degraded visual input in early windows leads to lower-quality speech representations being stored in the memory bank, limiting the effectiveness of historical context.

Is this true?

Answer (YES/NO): NO